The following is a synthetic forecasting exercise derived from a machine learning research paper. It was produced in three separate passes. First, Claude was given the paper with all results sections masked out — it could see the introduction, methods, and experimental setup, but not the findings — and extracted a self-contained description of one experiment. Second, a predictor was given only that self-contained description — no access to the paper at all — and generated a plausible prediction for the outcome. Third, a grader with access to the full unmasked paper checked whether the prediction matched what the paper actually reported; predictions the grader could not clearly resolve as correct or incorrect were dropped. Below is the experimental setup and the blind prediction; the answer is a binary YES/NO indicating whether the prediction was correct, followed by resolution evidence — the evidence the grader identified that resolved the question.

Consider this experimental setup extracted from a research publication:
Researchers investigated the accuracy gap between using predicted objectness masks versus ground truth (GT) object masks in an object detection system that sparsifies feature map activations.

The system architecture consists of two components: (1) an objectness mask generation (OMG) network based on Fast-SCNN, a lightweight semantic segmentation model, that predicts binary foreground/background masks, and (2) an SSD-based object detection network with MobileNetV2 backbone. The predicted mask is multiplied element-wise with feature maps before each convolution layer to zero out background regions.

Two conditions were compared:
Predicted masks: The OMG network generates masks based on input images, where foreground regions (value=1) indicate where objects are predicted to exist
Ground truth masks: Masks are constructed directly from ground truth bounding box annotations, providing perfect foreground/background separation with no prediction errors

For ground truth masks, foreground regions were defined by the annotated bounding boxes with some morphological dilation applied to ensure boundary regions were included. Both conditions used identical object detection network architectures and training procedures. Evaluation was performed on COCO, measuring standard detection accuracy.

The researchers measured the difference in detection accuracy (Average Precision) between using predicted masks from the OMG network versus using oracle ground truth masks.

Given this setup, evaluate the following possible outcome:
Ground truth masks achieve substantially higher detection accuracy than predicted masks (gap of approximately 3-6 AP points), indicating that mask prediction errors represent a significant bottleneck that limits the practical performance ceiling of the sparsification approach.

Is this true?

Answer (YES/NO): NO